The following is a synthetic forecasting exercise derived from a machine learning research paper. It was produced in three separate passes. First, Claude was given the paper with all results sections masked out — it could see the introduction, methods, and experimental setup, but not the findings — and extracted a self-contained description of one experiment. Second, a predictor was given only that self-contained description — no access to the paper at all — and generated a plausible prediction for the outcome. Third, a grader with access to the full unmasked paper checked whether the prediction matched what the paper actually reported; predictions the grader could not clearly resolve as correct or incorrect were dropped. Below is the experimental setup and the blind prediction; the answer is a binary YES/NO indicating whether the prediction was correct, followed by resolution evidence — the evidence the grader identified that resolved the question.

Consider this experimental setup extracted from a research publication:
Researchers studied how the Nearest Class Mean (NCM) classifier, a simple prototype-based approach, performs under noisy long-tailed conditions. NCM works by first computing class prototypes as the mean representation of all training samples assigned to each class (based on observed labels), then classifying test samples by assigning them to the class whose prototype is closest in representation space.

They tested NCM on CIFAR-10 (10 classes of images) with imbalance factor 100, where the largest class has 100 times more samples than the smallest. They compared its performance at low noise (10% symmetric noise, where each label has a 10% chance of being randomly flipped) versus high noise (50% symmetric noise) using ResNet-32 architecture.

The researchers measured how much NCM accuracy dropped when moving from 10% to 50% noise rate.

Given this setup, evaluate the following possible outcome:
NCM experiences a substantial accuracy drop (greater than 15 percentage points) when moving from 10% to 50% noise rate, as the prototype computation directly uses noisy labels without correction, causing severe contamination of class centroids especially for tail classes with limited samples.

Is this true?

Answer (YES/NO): YES